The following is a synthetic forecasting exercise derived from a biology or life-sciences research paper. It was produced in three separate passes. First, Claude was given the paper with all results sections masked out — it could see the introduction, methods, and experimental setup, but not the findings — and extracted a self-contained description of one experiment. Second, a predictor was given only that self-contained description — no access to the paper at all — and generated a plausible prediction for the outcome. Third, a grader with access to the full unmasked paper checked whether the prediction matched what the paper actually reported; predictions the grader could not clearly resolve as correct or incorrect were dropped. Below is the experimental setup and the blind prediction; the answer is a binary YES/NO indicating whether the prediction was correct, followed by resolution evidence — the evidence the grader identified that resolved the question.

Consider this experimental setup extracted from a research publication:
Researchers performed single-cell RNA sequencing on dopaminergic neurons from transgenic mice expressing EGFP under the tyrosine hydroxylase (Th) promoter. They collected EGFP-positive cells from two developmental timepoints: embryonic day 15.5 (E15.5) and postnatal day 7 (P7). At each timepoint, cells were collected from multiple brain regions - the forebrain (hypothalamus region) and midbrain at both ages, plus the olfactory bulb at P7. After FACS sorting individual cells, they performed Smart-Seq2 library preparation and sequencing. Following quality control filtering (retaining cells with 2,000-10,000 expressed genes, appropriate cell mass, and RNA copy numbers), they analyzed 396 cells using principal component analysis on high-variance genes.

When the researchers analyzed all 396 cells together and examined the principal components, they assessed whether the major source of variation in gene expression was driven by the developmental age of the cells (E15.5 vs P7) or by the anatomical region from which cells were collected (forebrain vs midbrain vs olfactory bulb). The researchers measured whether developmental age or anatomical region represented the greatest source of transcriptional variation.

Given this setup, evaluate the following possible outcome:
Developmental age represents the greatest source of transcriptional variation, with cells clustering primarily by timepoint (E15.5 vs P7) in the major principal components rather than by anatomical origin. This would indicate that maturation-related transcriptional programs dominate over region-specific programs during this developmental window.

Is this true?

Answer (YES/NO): YES